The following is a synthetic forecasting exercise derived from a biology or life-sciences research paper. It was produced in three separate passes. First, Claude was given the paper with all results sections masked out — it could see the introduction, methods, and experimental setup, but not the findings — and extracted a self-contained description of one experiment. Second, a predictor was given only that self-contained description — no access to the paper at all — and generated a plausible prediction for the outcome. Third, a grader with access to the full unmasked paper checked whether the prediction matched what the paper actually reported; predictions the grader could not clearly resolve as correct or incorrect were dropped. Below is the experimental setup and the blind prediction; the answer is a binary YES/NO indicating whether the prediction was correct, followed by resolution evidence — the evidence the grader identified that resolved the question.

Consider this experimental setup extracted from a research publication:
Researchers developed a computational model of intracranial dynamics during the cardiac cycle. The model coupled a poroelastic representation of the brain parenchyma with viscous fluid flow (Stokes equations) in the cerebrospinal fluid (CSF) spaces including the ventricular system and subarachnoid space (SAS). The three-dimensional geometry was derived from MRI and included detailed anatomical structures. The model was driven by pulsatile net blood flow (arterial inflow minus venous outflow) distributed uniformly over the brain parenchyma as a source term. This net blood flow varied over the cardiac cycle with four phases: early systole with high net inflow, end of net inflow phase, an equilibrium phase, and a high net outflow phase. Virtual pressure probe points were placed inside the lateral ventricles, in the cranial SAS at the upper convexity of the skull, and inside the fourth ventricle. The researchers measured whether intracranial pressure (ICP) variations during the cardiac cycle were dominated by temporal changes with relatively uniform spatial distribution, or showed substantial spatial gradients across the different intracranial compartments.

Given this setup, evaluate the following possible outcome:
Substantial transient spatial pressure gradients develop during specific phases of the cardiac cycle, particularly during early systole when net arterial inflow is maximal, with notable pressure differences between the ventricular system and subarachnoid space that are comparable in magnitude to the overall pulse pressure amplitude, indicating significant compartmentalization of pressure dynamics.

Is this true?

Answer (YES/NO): NO